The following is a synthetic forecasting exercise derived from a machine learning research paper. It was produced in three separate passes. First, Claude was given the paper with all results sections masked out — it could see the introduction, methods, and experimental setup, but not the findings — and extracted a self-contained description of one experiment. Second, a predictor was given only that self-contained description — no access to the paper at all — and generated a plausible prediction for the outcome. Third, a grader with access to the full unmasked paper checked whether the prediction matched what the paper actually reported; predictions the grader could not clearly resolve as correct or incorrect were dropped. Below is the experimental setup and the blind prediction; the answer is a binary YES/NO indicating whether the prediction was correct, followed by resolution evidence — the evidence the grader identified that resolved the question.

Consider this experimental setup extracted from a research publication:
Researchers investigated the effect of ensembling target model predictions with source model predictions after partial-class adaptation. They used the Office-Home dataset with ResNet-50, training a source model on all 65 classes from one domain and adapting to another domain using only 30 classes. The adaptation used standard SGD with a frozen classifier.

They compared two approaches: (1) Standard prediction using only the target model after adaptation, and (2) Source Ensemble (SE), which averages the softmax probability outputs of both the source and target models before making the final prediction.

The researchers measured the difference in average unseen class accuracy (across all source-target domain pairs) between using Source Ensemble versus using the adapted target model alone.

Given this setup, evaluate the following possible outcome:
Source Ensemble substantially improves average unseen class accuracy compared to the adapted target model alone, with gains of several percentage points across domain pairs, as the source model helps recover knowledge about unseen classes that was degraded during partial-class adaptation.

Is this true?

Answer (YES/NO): YES